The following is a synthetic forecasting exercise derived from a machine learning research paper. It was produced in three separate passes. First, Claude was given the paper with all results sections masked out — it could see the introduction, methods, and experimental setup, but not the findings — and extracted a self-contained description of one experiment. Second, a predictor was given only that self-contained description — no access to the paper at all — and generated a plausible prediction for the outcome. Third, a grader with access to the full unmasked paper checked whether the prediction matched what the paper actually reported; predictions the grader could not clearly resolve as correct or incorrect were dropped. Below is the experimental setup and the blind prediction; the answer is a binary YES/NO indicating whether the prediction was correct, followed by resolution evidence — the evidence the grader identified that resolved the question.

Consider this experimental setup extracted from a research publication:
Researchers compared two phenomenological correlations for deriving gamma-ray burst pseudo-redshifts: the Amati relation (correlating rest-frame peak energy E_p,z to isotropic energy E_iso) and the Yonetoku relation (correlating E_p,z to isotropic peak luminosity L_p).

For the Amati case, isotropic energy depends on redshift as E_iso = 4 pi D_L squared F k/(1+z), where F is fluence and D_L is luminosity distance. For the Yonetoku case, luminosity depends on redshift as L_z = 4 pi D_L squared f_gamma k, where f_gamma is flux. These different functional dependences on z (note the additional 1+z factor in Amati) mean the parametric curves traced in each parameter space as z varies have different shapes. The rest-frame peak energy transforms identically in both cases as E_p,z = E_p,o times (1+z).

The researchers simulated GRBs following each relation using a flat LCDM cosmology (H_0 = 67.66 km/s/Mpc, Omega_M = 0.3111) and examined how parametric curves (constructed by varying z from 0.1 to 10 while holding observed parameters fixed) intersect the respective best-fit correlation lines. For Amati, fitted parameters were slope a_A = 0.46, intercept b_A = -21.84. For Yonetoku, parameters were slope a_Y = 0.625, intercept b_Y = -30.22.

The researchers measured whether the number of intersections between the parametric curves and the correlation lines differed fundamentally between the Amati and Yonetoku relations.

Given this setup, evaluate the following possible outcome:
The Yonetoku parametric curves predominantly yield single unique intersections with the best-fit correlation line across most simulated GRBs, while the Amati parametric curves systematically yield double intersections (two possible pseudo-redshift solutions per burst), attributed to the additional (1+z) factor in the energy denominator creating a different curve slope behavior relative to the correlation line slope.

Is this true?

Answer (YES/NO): YES